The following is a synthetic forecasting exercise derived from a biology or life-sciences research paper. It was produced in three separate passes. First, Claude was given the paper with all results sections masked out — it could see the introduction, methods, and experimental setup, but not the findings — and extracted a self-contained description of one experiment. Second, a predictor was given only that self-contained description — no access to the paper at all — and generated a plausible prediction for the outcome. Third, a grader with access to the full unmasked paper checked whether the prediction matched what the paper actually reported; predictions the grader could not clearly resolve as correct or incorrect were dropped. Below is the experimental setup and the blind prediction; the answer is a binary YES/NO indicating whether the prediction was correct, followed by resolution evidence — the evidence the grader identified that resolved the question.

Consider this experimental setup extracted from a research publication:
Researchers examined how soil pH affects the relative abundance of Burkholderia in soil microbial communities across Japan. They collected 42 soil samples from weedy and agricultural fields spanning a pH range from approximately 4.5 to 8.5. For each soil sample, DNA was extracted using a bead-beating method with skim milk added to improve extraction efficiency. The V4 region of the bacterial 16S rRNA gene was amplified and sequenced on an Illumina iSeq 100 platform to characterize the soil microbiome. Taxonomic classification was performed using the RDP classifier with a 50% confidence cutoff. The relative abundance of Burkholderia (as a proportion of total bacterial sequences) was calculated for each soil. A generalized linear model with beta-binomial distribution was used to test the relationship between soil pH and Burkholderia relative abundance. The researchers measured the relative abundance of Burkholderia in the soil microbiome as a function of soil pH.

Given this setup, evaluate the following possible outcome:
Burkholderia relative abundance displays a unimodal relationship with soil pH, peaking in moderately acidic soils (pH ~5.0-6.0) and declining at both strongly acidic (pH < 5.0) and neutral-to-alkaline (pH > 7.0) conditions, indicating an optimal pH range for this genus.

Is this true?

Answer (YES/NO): NO